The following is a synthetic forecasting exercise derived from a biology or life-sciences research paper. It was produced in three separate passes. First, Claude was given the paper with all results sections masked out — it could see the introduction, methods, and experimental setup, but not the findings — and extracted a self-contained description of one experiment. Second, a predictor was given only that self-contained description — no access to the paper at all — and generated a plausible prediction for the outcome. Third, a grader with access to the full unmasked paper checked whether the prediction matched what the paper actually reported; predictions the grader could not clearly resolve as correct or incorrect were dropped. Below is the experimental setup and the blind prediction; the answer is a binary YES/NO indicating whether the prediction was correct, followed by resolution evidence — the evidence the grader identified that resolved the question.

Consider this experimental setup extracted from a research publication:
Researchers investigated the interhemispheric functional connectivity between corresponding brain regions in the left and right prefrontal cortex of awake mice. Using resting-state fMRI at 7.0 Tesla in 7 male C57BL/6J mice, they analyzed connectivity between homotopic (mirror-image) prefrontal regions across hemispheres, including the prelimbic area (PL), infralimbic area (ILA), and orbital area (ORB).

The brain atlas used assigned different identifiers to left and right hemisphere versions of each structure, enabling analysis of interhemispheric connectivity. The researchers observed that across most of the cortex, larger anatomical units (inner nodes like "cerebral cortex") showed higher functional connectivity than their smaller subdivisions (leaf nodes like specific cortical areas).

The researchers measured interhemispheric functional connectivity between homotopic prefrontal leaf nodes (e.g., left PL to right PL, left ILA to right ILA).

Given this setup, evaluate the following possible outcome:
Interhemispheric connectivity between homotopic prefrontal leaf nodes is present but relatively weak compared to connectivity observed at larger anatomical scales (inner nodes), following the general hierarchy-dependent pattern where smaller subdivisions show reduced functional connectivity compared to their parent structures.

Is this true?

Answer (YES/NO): NO